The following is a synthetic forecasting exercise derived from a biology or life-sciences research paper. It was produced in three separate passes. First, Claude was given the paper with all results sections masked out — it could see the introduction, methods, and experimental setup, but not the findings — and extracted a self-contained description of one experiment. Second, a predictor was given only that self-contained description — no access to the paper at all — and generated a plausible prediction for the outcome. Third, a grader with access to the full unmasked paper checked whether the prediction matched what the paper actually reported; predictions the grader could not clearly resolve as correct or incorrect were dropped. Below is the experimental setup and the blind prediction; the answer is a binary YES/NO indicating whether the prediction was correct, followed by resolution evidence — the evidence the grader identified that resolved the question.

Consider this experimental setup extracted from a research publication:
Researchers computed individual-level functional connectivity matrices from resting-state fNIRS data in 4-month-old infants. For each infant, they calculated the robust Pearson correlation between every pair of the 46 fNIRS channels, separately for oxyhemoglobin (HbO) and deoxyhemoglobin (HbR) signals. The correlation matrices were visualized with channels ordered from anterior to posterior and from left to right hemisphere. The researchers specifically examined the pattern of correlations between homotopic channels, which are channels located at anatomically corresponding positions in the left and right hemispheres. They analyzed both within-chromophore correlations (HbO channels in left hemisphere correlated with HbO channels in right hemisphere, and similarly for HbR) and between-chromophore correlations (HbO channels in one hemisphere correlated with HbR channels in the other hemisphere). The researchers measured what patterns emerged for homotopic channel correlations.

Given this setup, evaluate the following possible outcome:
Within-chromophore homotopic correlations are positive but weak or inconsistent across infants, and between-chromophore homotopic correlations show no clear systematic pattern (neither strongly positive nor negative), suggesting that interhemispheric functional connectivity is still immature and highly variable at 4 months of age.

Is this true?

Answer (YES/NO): NO